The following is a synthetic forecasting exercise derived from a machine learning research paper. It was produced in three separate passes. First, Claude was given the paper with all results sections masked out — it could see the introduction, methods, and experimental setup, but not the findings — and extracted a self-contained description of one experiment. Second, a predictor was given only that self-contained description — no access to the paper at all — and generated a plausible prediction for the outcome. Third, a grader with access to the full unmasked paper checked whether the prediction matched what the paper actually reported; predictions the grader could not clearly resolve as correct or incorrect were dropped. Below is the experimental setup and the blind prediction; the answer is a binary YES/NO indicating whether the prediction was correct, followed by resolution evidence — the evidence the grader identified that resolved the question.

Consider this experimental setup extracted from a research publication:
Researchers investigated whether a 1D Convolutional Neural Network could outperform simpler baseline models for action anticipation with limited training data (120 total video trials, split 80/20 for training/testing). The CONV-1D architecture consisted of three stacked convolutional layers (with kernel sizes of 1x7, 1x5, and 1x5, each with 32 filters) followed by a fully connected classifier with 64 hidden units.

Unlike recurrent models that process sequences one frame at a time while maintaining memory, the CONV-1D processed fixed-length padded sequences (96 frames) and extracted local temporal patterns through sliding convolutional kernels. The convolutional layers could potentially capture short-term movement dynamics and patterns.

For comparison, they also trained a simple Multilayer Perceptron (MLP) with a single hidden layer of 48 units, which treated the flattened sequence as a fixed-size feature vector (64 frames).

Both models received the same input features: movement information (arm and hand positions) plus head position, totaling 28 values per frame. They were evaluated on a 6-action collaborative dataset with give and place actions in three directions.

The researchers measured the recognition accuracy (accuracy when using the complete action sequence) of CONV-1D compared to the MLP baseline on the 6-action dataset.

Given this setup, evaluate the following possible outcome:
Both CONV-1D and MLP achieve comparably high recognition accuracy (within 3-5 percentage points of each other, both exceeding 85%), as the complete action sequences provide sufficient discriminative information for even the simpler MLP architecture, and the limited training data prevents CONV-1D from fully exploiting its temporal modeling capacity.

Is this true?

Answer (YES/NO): NO